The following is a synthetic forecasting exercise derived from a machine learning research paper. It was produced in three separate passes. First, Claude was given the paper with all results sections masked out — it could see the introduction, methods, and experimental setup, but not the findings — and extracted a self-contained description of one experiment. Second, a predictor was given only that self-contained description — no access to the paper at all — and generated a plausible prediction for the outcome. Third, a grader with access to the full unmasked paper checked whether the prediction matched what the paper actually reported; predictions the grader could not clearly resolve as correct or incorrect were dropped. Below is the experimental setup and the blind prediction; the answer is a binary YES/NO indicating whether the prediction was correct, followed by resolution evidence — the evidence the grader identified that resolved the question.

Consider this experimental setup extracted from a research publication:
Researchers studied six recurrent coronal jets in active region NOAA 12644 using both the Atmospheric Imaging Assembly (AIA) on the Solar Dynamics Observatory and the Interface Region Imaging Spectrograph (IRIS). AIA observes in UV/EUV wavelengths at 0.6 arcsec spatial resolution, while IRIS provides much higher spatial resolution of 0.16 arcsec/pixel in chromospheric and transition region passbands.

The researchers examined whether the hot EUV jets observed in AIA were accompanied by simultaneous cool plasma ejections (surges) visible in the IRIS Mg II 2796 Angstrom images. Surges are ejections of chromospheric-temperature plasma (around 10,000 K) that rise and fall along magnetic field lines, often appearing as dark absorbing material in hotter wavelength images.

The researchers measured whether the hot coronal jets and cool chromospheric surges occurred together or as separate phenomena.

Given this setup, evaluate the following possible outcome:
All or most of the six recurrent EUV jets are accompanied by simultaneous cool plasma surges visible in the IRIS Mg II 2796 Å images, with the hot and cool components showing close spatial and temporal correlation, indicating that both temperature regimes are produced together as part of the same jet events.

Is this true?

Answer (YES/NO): YES